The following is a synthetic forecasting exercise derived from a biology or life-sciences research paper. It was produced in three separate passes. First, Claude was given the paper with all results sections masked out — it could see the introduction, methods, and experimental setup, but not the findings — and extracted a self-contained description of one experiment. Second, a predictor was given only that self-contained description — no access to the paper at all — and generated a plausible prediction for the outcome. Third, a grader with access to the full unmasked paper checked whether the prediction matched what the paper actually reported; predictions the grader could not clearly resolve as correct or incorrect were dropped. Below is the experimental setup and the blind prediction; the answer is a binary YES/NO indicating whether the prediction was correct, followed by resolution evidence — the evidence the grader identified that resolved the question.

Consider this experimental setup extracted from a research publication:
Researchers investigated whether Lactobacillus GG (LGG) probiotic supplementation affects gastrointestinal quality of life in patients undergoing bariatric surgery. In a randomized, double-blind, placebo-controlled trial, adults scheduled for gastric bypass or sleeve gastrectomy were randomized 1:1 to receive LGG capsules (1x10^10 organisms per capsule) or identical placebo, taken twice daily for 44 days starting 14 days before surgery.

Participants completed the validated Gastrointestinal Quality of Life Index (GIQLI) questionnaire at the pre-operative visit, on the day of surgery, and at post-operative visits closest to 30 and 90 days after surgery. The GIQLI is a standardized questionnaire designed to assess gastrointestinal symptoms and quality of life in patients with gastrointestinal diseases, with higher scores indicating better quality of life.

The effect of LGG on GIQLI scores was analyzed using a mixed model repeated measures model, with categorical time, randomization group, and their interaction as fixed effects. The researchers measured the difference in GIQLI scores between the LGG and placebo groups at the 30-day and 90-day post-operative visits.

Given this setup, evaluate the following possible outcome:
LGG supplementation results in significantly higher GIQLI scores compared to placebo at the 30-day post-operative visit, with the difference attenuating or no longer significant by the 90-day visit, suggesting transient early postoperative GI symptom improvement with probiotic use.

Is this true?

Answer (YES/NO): NO